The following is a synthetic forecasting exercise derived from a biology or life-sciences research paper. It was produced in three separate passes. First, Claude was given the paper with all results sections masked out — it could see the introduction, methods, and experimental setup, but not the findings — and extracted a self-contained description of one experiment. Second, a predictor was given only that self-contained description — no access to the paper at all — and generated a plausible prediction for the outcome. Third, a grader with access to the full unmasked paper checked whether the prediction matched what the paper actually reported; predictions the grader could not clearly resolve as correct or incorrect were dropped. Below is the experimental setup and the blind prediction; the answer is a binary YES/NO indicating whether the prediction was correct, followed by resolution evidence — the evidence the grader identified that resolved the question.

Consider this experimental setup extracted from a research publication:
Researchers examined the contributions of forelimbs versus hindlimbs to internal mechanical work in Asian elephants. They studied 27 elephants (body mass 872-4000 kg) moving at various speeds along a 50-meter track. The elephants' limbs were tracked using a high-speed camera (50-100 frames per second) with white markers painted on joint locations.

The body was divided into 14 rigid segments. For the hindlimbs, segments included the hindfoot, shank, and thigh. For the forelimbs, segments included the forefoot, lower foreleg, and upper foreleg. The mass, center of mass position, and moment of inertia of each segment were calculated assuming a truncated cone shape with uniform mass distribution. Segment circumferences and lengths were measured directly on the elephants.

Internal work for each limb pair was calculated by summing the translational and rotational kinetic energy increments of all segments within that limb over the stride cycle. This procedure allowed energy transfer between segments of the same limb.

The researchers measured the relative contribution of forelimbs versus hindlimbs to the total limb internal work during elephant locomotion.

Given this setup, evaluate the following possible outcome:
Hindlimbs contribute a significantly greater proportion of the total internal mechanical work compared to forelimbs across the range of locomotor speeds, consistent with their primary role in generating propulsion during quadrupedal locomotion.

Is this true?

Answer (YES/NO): NO